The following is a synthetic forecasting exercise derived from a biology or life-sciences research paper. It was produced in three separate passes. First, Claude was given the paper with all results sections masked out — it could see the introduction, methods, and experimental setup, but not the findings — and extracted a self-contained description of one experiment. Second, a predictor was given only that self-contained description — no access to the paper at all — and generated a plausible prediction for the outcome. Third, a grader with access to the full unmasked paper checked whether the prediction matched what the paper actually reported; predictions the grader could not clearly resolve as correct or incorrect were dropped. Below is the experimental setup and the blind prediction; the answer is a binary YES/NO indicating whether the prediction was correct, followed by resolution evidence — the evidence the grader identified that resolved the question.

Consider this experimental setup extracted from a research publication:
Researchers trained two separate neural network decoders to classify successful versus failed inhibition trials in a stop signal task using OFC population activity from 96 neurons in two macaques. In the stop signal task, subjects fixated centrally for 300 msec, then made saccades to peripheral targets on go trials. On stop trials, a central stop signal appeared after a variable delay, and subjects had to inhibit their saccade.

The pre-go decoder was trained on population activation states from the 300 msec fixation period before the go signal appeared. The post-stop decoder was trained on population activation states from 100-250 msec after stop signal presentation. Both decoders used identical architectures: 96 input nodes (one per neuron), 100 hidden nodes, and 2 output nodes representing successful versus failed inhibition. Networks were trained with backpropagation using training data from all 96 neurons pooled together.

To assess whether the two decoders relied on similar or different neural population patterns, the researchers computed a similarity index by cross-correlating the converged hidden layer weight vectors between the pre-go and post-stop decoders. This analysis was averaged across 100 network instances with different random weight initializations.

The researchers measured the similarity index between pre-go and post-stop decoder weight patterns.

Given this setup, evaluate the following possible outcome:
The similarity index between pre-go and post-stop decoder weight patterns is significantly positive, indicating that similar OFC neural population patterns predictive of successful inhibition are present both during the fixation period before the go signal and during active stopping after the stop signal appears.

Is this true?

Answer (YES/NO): NO